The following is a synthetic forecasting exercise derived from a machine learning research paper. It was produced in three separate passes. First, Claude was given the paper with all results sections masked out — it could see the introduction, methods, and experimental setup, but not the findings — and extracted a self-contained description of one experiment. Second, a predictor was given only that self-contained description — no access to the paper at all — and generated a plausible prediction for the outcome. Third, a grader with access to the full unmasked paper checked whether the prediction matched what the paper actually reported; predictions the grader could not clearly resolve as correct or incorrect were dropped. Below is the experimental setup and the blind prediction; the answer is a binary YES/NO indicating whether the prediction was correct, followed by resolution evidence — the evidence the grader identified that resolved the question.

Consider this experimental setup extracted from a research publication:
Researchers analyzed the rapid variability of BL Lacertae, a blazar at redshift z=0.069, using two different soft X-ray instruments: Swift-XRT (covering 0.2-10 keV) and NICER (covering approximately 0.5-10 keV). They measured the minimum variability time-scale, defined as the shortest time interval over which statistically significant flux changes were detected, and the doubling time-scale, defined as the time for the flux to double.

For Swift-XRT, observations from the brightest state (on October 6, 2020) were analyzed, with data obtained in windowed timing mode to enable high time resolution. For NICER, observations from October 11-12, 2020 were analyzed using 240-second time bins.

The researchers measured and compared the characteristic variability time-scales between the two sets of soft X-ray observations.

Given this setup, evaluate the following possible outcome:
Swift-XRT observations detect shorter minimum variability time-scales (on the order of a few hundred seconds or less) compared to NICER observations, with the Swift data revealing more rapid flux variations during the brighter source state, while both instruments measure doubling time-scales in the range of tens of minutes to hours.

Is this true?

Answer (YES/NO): NO